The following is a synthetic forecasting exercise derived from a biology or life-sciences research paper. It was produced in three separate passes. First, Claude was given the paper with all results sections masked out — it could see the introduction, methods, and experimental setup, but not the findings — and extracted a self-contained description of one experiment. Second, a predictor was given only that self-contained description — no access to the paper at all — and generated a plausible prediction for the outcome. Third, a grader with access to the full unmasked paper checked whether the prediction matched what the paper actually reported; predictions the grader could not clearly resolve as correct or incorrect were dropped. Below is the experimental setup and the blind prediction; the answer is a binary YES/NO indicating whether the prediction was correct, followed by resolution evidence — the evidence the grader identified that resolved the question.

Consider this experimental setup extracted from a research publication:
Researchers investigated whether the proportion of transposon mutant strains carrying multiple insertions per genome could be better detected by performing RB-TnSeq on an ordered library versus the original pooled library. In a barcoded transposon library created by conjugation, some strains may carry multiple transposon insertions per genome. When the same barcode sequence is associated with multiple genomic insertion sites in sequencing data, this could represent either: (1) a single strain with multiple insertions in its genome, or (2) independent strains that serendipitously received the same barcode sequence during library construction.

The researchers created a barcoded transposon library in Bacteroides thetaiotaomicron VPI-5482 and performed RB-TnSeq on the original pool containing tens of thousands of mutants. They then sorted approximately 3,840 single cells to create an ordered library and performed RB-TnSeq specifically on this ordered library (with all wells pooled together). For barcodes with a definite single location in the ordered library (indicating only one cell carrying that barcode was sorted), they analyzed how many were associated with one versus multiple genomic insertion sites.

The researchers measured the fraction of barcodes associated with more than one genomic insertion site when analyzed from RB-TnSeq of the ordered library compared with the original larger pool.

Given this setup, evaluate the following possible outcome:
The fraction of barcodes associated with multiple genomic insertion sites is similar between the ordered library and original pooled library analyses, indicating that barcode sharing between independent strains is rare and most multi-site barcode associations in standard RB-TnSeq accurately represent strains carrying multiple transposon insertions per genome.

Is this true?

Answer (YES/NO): NO